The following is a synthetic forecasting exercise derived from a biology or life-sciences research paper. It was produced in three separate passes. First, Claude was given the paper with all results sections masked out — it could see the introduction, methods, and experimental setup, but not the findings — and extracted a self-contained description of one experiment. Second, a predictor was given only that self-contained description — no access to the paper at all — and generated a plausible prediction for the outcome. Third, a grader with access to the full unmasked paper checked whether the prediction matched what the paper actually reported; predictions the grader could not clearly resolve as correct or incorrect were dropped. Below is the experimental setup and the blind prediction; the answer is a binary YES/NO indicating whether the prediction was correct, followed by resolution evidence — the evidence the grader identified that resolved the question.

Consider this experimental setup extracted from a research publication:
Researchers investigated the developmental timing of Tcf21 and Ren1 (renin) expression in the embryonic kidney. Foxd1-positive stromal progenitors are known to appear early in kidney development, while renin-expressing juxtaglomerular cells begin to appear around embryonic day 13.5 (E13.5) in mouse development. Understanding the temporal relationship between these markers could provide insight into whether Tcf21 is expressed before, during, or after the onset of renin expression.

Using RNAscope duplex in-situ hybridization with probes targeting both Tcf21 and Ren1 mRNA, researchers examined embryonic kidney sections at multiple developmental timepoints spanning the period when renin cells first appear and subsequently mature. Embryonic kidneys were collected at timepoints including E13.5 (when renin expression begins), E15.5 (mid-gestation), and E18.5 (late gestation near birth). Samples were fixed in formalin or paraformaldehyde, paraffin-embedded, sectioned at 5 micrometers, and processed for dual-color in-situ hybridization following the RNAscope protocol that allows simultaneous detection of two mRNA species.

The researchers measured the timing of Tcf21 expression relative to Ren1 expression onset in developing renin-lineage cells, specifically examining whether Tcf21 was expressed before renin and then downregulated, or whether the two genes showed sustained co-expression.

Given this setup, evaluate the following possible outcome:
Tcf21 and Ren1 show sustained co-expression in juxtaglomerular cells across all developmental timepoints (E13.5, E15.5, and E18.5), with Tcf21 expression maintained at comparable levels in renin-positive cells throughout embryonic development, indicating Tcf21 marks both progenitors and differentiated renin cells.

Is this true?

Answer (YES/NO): NO